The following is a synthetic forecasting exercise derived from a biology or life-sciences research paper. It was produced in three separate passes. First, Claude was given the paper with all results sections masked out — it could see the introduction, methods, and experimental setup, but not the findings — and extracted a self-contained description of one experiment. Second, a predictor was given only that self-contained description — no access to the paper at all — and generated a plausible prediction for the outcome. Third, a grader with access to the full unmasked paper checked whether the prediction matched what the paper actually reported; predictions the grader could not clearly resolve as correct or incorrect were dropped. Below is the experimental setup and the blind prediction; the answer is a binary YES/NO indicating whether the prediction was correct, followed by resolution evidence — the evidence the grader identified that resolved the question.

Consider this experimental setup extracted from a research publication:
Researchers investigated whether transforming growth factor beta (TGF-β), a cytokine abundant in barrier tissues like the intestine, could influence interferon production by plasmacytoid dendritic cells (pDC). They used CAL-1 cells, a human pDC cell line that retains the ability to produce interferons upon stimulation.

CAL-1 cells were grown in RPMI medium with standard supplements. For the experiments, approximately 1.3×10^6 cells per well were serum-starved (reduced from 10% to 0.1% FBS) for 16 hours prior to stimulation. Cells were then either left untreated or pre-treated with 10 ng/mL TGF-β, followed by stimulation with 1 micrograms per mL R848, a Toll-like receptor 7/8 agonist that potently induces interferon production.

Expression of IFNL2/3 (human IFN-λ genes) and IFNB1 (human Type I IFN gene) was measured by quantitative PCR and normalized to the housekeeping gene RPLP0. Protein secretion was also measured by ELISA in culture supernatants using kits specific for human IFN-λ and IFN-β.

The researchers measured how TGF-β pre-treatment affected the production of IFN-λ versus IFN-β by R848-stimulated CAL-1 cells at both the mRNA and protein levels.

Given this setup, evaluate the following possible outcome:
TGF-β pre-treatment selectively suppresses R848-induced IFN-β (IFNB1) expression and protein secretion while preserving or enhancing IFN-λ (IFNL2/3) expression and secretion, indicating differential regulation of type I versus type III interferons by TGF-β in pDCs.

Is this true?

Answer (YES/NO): NO